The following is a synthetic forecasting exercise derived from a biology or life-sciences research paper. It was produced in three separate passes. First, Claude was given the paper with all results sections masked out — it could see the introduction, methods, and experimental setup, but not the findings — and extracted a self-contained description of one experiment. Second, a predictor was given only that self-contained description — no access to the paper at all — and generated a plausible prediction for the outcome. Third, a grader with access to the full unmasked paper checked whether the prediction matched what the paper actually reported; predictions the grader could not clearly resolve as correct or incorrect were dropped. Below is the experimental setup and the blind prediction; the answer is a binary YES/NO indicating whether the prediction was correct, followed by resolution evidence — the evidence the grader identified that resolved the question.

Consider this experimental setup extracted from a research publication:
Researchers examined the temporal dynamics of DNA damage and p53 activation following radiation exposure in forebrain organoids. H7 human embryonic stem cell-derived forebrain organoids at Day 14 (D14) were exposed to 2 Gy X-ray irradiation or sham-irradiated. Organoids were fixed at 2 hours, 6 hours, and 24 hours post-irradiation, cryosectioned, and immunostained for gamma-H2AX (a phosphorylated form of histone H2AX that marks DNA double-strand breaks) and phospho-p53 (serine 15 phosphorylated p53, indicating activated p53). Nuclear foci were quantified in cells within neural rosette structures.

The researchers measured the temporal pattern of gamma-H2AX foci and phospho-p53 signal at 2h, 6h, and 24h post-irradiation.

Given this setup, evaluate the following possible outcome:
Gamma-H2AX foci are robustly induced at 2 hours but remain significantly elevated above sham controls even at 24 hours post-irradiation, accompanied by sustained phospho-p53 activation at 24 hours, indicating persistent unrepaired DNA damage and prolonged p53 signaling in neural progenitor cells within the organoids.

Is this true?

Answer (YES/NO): NO